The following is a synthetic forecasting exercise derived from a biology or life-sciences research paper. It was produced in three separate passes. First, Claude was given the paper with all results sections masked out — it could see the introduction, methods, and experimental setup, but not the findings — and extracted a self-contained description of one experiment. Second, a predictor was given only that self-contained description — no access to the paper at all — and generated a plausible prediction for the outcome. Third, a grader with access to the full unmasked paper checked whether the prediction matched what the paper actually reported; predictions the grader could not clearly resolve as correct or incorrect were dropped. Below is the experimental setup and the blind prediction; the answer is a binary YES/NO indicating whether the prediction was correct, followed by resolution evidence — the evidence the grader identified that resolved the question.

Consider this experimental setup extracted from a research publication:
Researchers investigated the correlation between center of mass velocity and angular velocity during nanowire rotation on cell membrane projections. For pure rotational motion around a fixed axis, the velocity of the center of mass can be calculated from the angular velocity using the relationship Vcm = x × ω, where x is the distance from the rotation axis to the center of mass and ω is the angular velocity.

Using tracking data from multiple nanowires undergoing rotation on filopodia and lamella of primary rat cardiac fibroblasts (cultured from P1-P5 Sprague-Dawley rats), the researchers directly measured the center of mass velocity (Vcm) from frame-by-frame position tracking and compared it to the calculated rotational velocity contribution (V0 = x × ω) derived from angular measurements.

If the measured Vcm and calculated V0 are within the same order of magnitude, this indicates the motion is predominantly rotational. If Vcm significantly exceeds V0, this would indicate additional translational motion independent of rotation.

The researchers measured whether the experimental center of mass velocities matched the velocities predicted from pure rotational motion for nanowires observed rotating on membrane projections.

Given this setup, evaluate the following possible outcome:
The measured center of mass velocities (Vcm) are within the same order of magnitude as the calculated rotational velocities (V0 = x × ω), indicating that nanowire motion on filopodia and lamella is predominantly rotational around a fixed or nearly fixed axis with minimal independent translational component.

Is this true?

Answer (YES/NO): YES